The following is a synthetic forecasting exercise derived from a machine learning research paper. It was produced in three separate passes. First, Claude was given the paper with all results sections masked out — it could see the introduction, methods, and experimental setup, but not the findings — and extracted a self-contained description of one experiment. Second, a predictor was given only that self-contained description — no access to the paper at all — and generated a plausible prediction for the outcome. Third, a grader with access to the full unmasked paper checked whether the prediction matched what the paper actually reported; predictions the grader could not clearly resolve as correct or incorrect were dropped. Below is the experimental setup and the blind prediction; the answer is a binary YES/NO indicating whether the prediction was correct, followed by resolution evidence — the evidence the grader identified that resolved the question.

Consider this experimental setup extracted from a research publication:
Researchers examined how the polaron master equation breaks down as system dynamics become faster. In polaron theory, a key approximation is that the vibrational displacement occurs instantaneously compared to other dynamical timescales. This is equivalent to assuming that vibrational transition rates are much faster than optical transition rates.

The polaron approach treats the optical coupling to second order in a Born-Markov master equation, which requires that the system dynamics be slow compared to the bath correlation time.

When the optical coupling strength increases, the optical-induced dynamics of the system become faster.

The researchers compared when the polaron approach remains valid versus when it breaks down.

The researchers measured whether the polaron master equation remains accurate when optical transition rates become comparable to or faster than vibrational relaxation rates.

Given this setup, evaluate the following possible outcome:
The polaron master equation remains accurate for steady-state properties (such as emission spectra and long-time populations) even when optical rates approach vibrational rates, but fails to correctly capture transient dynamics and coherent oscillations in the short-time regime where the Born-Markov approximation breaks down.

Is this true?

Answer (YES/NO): NO